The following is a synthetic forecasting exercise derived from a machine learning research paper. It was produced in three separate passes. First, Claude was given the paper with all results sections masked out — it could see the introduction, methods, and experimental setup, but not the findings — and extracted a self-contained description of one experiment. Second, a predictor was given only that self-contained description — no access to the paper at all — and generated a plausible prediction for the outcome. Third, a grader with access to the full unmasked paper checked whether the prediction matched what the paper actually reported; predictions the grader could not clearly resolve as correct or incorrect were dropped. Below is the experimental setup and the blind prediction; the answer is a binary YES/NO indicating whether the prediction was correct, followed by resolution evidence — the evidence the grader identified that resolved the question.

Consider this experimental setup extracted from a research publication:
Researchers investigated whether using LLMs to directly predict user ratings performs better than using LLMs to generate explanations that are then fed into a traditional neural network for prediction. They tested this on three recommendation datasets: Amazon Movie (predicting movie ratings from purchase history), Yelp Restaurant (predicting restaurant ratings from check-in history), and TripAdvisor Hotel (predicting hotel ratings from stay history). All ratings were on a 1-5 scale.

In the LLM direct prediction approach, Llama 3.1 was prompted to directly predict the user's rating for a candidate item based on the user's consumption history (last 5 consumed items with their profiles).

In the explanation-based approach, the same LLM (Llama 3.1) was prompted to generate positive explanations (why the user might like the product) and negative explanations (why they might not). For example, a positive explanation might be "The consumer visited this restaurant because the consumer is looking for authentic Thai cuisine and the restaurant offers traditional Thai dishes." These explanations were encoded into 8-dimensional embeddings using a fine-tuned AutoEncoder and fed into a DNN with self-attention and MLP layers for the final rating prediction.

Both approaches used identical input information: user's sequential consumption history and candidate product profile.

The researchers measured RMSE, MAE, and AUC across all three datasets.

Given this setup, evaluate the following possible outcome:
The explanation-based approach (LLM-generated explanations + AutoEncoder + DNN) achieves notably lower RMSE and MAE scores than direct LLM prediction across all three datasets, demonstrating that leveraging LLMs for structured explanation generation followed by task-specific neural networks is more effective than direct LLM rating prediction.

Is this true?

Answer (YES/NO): YES